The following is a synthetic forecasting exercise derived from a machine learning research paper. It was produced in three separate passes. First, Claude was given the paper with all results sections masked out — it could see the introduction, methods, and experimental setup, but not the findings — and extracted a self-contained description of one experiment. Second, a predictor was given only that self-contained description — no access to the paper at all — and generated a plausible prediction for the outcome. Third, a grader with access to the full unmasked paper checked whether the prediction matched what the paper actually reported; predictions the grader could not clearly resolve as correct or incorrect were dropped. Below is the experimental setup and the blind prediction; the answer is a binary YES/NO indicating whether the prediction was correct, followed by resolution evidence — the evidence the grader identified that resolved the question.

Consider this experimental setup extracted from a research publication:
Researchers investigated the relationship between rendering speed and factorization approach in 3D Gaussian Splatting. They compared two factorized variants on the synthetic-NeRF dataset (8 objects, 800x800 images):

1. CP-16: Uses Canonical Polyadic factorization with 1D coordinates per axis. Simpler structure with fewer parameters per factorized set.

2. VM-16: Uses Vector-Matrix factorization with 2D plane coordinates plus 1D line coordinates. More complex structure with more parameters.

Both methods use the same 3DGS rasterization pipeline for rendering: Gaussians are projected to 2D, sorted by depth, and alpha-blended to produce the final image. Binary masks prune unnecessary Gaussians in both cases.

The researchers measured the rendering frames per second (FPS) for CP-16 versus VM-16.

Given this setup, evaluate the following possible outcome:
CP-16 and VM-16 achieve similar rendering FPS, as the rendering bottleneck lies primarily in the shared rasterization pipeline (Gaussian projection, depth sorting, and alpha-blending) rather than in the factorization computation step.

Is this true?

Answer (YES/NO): NO